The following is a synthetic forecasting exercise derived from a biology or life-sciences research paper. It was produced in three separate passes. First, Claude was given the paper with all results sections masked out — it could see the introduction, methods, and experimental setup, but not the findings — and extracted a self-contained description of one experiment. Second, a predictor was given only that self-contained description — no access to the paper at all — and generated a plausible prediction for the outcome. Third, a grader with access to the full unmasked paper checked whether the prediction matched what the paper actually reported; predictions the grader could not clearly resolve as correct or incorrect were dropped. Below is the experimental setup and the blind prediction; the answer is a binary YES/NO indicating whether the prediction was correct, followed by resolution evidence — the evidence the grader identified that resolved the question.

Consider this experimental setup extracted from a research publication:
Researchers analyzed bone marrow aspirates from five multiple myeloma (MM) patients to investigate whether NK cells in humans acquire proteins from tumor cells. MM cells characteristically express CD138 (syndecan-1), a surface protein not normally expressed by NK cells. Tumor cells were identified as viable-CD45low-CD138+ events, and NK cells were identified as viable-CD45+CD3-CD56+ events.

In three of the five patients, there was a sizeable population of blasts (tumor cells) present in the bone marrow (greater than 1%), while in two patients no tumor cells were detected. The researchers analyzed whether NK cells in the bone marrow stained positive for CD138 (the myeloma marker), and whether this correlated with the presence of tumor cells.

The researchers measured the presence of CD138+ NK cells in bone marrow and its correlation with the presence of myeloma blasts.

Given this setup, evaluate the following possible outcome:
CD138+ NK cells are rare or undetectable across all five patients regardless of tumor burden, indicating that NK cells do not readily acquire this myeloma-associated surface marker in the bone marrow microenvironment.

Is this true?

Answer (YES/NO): NO